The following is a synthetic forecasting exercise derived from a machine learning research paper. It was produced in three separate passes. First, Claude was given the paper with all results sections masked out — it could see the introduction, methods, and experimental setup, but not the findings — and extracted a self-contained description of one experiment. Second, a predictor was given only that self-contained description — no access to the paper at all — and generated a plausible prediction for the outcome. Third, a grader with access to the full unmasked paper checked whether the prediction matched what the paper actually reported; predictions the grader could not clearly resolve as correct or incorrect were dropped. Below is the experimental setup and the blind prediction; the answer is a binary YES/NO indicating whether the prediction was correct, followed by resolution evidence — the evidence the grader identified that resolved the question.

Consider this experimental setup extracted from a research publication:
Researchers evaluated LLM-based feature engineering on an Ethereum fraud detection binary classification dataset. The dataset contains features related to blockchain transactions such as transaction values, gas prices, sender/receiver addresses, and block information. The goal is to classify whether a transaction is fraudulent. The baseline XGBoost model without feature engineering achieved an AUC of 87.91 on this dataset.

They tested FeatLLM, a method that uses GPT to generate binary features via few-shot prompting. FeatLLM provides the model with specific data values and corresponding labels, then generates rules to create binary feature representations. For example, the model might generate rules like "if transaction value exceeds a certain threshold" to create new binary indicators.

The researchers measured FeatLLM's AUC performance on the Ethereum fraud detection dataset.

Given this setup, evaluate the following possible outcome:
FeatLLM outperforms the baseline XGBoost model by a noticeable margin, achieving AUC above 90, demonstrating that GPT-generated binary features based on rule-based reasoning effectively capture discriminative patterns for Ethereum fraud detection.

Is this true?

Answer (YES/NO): YES